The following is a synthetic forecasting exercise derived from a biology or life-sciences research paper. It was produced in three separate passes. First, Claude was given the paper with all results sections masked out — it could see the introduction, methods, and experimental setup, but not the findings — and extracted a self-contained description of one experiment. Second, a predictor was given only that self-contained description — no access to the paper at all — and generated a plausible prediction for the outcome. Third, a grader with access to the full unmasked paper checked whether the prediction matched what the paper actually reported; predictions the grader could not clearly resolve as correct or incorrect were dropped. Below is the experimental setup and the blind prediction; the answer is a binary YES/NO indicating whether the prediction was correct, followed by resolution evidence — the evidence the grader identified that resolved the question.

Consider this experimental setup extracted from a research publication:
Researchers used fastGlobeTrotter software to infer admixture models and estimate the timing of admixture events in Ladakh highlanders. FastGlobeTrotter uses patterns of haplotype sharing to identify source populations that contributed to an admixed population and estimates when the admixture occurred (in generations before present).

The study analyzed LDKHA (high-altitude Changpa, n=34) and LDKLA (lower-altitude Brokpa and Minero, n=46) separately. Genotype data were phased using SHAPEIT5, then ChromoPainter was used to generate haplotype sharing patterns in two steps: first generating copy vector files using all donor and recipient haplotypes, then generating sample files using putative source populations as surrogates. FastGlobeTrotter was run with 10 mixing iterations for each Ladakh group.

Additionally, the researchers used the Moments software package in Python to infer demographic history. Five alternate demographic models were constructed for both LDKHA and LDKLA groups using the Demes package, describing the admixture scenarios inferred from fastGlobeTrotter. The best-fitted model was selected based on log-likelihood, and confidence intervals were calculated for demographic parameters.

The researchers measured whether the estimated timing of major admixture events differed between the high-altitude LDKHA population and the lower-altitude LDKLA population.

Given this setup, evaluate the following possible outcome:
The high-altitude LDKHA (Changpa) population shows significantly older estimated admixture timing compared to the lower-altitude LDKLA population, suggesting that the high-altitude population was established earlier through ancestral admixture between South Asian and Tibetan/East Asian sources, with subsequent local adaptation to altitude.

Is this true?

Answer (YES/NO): NO